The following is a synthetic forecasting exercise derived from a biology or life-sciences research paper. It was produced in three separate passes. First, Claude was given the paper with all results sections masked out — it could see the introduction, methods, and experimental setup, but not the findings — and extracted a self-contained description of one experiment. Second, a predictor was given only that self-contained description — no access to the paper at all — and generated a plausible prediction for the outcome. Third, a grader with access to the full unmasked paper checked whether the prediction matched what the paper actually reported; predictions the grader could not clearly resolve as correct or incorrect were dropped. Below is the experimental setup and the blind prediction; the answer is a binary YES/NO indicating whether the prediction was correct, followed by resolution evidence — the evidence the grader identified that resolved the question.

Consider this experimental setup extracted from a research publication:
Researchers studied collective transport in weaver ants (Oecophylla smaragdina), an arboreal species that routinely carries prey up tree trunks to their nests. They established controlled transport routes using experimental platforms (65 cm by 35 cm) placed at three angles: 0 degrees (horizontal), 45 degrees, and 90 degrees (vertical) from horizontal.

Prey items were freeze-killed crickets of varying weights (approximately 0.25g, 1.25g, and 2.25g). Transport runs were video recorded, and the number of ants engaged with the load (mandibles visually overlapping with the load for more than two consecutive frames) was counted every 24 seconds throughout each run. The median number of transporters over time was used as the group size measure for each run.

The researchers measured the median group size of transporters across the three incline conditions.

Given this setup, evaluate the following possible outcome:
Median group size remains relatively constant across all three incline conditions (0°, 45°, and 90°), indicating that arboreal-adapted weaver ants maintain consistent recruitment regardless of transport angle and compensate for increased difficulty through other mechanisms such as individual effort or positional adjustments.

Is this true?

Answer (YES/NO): NO